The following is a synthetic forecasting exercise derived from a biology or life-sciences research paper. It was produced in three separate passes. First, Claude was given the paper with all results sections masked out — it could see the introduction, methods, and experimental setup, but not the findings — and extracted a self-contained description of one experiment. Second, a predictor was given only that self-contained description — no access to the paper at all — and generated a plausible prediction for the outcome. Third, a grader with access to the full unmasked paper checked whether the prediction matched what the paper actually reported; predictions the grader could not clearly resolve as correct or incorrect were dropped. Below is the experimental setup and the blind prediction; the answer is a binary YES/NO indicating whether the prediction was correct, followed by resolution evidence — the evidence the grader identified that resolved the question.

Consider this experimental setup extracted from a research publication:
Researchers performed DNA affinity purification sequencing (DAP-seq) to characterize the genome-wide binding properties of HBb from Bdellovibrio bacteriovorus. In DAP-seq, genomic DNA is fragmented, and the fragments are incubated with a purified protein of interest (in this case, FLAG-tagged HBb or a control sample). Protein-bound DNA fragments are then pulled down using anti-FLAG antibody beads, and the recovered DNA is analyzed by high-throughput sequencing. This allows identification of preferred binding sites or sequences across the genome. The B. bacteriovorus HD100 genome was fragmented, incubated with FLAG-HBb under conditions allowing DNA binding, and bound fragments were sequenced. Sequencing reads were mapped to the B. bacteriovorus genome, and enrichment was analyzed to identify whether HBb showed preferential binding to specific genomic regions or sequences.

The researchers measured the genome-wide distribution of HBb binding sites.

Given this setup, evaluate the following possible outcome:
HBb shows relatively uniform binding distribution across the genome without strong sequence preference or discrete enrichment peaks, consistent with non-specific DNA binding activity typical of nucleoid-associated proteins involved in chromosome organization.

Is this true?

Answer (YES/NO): NO